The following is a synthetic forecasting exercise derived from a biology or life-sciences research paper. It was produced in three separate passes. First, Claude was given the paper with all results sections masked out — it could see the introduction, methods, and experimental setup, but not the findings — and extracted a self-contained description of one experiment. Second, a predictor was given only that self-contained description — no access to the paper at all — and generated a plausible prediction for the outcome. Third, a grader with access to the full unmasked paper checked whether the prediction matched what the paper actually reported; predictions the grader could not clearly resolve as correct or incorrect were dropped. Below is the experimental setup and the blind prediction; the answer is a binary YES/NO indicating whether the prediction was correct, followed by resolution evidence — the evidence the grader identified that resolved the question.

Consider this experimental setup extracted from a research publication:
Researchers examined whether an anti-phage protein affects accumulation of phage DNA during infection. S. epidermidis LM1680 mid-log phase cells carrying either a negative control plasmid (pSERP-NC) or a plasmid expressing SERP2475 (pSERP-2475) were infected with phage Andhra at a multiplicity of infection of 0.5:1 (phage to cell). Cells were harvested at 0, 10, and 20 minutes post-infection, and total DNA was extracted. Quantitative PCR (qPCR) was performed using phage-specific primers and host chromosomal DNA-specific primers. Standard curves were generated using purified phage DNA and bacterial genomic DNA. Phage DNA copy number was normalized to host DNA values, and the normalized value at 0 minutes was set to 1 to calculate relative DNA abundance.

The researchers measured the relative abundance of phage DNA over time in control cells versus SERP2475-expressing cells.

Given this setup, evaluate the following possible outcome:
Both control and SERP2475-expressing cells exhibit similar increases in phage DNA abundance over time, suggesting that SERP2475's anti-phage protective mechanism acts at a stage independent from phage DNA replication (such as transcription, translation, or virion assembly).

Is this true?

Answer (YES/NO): NO